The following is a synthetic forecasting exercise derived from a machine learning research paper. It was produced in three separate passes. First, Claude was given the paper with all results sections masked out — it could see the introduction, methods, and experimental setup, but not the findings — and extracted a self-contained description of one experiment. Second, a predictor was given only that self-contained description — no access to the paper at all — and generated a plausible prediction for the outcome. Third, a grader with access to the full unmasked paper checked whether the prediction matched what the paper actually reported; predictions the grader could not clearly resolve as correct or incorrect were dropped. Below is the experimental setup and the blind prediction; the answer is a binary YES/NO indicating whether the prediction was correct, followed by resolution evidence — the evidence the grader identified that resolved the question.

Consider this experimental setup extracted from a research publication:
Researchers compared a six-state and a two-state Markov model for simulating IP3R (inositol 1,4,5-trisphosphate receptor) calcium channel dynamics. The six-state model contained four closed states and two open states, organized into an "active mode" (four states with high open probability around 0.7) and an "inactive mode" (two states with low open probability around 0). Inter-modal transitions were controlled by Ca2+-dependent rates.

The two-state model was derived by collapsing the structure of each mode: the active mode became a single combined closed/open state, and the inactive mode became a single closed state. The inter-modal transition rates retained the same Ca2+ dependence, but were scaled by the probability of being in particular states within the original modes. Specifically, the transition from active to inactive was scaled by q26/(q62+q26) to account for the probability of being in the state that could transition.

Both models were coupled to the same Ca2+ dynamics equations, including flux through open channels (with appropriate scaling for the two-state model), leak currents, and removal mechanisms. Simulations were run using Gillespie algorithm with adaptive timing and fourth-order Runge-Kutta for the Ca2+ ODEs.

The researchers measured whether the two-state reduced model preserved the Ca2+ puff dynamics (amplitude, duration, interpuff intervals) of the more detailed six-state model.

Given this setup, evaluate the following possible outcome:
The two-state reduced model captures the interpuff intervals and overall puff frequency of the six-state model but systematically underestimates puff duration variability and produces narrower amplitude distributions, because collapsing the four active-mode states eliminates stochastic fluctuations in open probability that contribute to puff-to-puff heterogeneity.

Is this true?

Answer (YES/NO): NO